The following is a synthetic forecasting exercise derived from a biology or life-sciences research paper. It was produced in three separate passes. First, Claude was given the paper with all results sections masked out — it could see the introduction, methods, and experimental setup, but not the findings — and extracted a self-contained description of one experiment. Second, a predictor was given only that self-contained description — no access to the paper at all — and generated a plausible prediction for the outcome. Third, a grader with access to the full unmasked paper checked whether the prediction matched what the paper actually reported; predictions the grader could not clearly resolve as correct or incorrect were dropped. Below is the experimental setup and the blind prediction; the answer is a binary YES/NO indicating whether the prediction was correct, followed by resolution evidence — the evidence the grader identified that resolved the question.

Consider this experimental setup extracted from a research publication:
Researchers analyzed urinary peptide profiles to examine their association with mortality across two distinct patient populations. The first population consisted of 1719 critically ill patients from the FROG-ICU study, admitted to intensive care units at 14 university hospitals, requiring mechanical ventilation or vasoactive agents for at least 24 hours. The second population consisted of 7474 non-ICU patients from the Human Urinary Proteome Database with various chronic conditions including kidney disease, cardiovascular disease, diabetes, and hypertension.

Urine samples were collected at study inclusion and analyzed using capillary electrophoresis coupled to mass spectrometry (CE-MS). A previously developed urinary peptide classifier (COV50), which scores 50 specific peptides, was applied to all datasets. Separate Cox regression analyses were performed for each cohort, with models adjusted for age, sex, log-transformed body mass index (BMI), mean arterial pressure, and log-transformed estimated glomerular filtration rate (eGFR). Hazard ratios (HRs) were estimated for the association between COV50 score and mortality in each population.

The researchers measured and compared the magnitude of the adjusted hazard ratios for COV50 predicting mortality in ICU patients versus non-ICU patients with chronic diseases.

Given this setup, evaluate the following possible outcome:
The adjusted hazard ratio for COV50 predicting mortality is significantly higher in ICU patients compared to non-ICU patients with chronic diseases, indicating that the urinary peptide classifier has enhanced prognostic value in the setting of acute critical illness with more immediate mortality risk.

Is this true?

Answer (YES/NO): NO